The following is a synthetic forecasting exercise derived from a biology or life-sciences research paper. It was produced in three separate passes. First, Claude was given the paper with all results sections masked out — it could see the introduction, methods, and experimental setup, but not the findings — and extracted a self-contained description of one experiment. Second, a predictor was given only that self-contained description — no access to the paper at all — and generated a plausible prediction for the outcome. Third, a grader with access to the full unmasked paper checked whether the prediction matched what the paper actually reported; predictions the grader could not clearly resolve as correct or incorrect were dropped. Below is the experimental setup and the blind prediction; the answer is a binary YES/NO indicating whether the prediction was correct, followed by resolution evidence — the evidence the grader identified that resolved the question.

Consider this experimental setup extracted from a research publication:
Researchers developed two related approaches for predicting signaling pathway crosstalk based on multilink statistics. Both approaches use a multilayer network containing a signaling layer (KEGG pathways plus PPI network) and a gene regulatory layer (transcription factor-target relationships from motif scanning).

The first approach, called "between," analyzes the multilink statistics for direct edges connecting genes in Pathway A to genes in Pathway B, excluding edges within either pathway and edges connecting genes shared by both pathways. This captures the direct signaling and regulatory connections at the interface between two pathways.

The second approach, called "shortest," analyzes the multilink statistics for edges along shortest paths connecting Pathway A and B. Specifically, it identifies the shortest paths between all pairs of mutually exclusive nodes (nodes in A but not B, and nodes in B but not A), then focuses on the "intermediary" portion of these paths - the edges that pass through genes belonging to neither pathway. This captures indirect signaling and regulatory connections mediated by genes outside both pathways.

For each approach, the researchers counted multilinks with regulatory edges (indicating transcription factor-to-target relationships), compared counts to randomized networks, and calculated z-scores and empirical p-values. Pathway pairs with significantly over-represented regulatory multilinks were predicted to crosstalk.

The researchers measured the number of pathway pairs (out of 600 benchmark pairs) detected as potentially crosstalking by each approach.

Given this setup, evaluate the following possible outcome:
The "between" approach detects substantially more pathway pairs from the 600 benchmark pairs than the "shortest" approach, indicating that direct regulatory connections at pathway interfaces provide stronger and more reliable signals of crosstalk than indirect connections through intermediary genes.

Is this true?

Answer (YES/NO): NO